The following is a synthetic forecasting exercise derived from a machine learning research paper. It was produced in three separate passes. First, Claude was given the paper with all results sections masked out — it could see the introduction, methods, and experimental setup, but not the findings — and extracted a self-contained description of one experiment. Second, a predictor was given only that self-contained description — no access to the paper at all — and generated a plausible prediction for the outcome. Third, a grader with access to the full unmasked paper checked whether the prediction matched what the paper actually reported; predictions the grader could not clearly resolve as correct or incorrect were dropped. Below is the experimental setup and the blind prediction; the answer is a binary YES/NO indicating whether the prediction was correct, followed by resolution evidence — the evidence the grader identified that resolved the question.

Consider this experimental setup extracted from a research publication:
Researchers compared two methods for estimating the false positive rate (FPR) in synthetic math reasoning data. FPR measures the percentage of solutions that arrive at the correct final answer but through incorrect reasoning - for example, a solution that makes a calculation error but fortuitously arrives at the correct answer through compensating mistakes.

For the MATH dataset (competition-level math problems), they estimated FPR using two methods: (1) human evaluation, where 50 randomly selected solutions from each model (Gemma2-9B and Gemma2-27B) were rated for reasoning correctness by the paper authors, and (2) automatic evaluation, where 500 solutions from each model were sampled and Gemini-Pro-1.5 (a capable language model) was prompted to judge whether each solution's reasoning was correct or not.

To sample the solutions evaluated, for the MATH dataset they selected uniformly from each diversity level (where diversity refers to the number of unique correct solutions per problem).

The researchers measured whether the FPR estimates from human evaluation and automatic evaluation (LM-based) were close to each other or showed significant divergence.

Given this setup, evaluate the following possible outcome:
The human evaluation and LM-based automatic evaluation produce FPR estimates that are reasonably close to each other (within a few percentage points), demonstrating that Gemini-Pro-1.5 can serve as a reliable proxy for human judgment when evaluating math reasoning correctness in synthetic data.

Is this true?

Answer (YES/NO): YES